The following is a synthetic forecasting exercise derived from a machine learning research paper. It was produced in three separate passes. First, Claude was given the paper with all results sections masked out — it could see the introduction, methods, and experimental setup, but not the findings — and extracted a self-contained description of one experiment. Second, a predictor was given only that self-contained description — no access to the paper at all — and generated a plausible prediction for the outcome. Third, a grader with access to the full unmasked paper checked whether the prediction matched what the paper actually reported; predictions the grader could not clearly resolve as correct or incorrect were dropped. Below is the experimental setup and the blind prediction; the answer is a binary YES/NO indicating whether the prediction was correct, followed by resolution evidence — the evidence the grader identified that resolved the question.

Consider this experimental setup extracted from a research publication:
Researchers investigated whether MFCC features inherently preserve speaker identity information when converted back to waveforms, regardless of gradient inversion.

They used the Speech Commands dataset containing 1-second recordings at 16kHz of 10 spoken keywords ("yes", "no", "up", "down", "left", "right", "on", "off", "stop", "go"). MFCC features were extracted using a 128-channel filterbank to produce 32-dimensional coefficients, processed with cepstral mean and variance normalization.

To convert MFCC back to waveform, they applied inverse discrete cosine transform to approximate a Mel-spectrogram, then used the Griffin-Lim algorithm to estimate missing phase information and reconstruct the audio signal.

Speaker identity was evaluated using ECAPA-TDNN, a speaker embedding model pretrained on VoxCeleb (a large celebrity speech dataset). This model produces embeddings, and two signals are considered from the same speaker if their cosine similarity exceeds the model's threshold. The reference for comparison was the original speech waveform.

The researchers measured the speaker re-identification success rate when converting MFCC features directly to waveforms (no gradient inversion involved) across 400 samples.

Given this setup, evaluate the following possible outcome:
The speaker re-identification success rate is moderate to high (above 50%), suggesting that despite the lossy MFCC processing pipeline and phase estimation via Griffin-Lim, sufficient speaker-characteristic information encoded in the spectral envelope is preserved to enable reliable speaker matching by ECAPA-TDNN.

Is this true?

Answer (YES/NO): NO